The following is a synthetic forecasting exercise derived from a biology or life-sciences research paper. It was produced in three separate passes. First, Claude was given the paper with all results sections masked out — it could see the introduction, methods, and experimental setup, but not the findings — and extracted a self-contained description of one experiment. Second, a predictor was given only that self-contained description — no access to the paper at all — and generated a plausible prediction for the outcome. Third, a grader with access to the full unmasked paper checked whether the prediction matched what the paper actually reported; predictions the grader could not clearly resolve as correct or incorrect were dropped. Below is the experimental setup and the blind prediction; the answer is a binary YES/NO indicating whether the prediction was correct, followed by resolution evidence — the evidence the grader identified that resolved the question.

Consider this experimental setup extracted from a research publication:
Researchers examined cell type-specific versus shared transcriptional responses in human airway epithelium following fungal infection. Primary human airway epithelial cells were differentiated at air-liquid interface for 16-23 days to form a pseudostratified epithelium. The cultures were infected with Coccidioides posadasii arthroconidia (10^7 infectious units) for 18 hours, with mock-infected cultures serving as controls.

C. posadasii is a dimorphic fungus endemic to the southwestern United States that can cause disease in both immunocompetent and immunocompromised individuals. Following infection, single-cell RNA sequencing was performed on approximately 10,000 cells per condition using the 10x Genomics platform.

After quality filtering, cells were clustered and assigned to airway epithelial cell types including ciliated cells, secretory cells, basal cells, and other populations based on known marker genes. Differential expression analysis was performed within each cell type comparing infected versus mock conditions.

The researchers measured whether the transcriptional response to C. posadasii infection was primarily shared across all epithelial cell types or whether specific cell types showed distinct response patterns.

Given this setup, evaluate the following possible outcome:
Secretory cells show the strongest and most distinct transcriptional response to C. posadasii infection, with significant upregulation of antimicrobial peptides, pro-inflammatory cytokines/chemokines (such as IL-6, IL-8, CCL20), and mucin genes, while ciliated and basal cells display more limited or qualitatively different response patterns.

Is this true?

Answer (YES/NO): NO